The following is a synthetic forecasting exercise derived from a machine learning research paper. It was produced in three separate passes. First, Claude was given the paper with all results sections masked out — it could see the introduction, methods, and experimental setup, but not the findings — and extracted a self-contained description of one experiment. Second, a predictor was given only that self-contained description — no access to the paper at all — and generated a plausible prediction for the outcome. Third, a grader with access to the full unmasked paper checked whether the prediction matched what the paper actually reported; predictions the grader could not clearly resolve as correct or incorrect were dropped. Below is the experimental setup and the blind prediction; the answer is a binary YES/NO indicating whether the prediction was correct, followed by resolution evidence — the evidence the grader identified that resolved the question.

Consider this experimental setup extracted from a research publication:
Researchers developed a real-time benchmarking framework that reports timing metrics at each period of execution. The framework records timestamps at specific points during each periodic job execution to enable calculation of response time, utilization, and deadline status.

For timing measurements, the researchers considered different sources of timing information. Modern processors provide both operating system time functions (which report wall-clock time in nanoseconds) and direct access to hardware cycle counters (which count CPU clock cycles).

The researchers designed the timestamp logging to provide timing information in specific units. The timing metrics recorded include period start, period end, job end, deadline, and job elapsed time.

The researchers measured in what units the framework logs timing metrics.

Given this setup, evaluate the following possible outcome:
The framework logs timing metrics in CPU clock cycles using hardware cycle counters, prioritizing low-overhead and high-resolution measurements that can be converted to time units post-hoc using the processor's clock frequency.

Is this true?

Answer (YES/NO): NO